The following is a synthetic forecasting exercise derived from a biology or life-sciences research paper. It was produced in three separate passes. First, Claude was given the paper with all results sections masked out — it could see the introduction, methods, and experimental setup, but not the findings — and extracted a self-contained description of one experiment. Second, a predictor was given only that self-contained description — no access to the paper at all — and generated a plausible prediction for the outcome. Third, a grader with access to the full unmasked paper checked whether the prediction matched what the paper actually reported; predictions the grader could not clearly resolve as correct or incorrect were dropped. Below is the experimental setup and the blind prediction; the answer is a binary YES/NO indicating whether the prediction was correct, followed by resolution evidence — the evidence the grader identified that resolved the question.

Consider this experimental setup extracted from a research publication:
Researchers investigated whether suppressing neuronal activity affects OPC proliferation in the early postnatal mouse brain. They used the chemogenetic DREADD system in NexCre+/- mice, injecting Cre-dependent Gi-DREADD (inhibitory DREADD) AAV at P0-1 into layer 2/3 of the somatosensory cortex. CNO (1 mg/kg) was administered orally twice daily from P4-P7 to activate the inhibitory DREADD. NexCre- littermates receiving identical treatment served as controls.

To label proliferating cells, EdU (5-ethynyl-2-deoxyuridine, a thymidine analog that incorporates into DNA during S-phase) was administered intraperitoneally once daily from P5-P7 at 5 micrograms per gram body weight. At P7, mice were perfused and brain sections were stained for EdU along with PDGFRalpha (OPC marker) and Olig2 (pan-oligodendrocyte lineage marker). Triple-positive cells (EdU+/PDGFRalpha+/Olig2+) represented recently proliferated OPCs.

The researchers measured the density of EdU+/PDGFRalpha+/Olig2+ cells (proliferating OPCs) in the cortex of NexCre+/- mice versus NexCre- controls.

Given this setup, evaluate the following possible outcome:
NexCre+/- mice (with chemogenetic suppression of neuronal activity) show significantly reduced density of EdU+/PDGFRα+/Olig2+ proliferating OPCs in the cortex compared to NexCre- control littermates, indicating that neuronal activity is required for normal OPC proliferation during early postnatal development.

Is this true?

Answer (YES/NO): NO